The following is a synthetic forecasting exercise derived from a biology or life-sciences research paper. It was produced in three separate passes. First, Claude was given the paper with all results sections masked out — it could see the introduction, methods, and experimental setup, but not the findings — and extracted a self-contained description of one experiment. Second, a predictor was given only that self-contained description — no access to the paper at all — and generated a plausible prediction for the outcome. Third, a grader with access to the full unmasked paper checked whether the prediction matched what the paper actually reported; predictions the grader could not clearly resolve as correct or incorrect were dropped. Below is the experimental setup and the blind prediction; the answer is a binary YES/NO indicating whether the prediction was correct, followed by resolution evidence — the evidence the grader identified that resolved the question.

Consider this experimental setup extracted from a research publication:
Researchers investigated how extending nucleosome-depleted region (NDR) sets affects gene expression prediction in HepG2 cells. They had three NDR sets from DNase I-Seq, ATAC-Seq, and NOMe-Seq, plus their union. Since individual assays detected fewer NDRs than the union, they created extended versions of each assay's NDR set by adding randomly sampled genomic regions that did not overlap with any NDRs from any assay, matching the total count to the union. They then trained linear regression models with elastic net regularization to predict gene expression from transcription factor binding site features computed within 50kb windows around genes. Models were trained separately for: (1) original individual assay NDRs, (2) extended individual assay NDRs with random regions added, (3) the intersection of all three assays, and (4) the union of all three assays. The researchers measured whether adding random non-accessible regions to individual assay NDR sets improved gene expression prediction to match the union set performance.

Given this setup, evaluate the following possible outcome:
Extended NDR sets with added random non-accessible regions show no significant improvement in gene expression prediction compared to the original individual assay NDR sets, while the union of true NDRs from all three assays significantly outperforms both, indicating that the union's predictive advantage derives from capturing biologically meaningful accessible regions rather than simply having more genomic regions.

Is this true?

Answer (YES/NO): NO